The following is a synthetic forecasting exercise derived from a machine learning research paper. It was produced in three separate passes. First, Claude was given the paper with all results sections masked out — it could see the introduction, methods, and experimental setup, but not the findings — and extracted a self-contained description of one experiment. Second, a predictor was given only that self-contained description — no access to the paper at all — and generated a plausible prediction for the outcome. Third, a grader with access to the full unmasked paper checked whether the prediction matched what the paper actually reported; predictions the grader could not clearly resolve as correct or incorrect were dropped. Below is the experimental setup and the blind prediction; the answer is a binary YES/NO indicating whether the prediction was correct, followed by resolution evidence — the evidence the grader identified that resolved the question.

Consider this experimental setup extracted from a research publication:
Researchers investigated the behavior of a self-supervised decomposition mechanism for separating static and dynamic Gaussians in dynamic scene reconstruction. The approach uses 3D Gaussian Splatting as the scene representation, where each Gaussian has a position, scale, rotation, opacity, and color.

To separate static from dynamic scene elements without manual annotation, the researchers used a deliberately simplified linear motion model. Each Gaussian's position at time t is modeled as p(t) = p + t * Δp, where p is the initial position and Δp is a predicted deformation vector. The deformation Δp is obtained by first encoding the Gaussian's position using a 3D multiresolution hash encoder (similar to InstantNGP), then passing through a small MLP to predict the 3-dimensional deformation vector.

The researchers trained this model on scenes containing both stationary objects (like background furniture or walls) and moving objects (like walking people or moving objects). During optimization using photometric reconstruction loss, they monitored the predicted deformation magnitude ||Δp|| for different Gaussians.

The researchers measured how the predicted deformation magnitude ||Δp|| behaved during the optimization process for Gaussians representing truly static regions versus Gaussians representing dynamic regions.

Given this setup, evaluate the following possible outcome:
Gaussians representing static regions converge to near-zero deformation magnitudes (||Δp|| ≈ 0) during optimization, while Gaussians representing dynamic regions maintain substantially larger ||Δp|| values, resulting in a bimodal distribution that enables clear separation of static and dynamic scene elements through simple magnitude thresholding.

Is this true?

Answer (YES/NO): YES